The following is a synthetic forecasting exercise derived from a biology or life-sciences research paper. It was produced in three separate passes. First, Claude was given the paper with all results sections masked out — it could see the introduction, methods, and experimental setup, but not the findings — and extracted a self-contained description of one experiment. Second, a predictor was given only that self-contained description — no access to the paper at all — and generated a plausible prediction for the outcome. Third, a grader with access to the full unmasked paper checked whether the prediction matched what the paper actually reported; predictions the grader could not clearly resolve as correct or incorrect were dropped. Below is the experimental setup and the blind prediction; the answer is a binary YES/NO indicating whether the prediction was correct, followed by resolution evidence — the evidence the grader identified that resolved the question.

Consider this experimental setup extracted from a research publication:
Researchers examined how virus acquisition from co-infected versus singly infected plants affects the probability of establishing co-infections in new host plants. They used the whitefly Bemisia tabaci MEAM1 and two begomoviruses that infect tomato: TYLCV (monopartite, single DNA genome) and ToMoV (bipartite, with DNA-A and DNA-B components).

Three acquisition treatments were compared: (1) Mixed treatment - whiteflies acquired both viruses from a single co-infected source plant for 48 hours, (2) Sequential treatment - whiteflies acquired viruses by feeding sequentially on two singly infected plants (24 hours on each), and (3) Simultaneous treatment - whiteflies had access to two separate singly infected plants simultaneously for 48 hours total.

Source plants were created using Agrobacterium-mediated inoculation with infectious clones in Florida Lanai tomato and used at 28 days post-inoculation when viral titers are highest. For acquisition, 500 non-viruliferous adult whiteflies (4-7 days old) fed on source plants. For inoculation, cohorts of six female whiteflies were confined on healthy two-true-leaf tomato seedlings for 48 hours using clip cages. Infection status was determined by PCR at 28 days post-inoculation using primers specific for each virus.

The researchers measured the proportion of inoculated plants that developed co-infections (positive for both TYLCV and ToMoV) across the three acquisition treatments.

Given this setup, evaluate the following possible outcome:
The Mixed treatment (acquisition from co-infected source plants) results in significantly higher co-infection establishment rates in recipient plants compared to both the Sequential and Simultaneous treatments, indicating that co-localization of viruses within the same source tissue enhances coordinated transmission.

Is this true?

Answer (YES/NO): NO